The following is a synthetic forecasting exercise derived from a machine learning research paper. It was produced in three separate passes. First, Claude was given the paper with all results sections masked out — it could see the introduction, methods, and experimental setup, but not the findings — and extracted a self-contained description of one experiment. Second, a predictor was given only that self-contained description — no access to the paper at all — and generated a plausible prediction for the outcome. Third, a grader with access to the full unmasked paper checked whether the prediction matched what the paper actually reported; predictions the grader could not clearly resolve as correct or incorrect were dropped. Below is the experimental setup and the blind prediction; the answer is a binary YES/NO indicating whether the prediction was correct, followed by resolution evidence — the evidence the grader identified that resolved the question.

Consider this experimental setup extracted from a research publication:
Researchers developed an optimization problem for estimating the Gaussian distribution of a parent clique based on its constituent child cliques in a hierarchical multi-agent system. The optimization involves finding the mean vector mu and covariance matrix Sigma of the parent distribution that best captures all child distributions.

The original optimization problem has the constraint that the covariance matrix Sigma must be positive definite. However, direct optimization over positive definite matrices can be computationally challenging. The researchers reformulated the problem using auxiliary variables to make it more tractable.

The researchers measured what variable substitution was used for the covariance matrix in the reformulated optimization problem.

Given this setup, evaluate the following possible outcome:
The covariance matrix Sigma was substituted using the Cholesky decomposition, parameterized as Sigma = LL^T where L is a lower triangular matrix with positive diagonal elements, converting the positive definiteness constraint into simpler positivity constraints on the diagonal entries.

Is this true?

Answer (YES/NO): NO